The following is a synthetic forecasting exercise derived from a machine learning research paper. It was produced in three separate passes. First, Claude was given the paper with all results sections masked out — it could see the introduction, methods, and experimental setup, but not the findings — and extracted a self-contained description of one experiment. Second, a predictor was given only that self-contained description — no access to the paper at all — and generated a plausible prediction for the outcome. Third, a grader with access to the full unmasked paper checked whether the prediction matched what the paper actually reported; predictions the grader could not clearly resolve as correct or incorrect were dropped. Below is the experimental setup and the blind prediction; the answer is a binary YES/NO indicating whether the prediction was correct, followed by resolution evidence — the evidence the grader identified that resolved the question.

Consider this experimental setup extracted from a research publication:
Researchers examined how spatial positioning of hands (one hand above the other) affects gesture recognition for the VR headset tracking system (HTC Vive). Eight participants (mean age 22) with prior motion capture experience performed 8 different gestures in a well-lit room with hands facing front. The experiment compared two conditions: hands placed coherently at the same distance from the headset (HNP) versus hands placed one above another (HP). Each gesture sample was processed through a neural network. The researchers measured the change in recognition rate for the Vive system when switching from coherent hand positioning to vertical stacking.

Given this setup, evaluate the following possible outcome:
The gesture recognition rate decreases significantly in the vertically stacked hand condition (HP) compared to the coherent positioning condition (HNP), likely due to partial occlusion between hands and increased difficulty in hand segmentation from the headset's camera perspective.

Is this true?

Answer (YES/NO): YES